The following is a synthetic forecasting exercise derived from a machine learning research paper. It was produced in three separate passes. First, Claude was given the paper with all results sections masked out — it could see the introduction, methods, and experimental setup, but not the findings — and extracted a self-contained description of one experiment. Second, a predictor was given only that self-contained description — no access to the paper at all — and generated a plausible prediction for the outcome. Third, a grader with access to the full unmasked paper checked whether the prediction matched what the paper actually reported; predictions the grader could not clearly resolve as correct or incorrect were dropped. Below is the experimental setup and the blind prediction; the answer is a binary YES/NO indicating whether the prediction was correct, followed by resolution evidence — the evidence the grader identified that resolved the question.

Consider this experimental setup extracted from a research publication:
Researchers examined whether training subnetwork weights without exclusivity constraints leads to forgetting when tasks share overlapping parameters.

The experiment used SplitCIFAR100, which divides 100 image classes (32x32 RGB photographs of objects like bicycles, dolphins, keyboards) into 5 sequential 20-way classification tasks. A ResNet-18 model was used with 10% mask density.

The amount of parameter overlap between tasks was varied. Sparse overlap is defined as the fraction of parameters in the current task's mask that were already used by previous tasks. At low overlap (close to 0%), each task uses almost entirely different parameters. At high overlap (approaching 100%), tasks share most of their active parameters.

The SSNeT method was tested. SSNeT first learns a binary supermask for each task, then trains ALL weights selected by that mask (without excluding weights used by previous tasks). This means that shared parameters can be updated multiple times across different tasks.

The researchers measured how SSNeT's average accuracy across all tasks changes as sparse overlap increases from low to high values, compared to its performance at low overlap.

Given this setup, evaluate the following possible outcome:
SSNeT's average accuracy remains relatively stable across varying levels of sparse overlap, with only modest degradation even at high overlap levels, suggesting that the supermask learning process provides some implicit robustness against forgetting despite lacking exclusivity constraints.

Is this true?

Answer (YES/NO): NO